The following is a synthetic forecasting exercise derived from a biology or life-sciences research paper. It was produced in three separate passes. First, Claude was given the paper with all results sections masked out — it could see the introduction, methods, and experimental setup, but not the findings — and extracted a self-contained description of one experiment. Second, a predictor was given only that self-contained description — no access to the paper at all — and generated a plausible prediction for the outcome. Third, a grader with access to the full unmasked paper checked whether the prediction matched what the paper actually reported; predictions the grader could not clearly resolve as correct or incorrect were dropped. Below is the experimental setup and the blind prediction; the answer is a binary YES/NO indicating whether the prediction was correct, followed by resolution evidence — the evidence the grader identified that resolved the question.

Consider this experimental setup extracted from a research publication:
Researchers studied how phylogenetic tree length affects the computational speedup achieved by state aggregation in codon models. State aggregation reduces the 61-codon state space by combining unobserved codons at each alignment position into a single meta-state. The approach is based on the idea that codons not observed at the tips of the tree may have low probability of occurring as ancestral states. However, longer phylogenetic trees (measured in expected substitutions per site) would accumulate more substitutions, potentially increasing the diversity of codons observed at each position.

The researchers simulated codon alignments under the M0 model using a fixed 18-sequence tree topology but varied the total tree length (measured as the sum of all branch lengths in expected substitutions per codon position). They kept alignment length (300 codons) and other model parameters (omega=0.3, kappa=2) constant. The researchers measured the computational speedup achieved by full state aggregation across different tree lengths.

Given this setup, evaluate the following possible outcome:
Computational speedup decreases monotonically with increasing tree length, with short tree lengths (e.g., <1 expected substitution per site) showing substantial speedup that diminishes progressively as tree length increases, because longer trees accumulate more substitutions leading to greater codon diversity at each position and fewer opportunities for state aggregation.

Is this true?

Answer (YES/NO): YES